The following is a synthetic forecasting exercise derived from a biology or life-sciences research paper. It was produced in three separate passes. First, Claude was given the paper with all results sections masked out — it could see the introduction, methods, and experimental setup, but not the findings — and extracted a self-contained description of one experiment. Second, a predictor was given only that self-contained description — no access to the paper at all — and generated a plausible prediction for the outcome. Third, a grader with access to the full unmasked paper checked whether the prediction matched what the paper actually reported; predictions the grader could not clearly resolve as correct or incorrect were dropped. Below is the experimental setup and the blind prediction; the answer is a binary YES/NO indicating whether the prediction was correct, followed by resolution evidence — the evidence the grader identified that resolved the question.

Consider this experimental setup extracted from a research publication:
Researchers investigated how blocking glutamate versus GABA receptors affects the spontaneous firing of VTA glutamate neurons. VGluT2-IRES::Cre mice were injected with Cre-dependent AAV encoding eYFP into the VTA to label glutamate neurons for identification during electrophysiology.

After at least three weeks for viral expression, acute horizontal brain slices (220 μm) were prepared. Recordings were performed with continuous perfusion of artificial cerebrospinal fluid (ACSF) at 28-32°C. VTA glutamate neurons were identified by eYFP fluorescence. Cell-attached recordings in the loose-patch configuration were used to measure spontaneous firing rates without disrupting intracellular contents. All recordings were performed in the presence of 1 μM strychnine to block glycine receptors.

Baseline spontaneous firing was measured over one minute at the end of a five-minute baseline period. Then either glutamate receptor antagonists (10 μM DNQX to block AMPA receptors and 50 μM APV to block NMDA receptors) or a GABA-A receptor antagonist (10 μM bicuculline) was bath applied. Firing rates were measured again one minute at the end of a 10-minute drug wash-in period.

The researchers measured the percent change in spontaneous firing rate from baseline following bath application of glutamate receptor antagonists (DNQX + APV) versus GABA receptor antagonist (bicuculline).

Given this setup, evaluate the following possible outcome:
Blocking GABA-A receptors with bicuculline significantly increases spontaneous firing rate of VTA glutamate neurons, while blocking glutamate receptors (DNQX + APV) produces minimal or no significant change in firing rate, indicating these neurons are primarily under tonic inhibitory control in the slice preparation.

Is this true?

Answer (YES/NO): NO